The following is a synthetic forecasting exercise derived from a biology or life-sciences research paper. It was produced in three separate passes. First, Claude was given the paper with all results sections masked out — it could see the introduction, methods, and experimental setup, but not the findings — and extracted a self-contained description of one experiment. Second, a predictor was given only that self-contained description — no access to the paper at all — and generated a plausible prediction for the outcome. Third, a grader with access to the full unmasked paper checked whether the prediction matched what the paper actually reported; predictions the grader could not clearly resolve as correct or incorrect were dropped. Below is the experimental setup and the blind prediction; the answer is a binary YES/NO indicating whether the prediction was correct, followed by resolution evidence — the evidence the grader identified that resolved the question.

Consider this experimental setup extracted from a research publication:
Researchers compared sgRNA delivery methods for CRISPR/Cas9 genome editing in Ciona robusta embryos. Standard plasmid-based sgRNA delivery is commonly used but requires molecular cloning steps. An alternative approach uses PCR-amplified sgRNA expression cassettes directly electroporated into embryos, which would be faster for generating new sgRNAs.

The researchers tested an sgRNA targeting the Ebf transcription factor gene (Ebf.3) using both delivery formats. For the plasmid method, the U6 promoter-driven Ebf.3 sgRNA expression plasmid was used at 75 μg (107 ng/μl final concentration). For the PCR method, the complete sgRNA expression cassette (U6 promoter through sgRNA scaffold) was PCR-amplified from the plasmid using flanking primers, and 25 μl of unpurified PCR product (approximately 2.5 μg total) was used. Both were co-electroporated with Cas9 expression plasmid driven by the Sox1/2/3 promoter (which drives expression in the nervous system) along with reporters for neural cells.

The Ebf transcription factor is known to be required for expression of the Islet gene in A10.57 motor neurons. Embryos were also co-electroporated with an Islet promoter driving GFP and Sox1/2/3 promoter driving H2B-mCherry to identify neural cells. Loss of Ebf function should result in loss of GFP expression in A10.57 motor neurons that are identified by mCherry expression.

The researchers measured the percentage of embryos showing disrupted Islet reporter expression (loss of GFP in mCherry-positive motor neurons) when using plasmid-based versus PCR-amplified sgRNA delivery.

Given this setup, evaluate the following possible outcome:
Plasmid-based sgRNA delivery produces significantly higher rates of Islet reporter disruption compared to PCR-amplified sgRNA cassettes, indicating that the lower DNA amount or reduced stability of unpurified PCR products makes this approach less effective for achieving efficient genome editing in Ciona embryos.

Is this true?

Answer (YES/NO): NO